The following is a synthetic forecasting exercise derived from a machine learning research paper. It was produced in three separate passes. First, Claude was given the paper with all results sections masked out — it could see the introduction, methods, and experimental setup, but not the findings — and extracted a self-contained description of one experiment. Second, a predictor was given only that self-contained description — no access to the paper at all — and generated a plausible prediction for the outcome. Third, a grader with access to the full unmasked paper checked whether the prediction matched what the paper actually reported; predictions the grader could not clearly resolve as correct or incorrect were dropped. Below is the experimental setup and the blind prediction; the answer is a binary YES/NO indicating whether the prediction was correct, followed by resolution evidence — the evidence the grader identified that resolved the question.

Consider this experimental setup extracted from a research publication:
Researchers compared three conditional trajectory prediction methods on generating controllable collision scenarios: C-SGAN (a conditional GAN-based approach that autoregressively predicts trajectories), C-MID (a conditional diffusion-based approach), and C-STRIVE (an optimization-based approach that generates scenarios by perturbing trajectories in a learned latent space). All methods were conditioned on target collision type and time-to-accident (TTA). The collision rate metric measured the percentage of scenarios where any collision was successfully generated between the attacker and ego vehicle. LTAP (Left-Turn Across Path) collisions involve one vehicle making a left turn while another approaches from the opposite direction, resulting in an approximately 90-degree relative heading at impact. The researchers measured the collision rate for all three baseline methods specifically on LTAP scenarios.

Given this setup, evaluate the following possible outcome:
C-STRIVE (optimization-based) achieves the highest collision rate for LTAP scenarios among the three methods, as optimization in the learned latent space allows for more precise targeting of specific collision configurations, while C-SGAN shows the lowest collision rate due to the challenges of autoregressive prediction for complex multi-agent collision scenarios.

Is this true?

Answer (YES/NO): YES